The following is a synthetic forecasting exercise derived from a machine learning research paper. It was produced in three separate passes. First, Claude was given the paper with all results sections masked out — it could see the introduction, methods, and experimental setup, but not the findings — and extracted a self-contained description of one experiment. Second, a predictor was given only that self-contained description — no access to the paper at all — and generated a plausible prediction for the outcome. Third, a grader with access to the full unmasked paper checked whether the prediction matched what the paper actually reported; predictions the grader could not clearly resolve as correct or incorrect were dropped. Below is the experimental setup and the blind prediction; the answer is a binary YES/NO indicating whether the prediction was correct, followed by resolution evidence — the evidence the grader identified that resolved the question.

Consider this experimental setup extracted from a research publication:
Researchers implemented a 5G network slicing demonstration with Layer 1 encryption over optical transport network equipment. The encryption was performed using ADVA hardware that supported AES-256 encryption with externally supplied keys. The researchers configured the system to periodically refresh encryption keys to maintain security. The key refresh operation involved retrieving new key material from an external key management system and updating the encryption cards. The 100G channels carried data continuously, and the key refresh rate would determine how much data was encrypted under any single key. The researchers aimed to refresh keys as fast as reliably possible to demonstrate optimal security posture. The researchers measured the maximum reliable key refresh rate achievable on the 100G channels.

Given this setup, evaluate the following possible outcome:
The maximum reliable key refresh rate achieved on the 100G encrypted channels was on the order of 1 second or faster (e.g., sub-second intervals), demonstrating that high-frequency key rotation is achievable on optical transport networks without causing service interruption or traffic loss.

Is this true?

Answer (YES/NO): NO